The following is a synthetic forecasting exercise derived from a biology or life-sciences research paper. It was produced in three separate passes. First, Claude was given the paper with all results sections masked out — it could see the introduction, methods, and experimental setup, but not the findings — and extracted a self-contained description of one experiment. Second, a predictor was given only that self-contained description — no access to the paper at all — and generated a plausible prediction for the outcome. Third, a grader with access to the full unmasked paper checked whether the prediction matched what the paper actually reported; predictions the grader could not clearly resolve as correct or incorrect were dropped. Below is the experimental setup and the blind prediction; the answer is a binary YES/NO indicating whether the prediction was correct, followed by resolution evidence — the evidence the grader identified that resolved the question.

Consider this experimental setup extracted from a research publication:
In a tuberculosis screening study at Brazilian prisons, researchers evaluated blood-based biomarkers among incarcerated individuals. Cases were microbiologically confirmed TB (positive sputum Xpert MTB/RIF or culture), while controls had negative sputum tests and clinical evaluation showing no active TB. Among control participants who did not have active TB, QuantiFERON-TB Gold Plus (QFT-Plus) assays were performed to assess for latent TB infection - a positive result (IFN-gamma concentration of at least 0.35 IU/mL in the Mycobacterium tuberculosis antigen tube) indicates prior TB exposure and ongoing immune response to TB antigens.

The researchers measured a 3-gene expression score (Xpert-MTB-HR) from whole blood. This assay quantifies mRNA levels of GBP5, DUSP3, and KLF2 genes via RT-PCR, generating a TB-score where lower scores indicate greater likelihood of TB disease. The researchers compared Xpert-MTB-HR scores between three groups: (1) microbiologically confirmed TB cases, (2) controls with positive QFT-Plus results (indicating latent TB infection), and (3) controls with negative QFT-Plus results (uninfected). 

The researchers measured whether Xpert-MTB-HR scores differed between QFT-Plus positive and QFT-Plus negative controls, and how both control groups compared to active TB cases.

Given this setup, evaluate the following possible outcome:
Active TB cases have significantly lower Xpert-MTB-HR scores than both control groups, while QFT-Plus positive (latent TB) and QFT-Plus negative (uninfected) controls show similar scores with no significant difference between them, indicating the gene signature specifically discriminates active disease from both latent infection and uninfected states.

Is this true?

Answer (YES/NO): YES